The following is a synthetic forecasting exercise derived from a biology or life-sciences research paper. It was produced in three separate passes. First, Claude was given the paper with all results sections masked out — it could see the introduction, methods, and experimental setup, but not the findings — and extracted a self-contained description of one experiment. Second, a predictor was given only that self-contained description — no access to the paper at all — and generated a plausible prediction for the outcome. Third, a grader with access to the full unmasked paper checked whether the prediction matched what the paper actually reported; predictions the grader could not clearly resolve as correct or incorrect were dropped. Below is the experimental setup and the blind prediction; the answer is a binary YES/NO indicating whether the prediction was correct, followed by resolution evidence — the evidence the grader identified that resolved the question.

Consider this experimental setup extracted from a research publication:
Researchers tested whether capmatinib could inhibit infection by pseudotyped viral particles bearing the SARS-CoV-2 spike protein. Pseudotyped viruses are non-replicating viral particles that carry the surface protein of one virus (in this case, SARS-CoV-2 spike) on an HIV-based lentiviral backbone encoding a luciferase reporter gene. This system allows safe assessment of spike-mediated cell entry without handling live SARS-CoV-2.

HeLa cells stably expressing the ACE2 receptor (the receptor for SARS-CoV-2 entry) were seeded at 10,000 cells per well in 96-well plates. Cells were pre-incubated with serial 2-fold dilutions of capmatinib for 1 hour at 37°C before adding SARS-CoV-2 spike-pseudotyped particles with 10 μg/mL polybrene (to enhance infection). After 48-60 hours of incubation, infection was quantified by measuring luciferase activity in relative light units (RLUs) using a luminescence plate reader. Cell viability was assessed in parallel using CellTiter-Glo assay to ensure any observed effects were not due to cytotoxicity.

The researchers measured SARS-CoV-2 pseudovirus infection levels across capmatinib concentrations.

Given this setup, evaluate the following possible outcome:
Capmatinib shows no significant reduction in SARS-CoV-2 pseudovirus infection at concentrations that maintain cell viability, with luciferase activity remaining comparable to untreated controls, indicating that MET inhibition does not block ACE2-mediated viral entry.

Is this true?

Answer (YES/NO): NO